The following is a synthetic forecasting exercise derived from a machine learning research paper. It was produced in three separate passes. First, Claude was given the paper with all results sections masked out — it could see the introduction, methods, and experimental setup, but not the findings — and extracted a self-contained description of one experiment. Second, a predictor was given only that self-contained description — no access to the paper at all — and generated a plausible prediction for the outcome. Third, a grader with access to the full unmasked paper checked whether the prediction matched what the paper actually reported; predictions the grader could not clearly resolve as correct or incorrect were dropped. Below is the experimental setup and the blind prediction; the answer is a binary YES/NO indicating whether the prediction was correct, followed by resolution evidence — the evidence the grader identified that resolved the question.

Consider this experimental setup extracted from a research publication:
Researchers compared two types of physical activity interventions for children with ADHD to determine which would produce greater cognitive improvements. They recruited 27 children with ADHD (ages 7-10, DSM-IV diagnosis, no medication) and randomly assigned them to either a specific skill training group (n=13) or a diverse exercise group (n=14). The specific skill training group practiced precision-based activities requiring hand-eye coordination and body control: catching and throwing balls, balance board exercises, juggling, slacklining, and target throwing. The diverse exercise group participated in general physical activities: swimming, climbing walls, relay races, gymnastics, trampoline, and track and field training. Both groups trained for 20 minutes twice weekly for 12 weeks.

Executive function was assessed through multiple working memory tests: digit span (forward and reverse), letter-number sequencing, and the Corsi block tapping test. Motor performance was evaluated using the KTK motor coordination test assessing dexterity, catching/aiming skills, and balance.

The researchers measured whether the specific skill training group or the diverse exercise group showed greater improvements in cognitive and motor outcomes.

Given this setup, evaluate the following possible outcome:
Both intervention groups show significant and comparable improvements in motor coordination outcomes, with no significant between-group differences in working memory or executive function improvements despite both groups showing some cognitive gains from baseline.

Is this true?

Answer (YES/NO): NO